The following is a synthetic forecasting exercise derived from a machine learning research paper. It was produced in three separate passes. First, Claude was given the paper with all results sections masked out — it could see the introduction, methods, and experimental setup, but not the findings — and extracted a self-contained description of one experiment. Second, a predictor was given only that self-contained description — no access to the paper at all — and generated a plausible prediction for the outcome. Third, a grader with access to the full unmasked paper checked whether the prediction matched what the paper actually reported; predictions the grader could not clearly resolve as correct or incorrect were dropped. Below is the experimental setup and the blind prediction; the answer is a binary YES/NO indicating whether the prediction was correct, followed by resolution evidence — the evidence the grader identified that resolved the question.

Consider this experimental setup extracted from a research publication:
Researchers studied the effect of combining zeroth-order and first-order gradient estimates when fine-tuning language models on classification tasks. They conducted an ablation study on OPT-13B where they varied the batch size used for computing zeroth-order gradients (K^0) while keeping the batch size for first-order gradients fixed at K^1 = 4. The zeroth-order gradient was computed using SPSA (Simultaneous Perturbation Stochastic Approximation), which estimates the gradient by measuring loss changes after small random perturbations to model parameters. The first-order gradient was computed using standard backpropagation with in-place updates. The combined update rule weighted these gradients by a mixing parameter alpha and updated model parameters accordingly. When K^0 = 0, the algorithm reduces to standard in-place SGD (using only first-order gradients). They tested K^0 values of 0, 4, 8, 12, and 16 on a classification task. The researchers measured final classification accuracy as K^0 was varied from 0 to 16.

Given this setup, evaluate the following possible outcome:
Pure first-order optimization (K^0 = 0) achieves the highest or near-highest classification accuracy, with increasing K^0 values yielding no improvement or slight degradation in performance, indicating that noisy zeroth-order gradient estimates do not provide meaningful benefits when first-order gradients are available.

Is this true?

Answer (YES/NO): NO